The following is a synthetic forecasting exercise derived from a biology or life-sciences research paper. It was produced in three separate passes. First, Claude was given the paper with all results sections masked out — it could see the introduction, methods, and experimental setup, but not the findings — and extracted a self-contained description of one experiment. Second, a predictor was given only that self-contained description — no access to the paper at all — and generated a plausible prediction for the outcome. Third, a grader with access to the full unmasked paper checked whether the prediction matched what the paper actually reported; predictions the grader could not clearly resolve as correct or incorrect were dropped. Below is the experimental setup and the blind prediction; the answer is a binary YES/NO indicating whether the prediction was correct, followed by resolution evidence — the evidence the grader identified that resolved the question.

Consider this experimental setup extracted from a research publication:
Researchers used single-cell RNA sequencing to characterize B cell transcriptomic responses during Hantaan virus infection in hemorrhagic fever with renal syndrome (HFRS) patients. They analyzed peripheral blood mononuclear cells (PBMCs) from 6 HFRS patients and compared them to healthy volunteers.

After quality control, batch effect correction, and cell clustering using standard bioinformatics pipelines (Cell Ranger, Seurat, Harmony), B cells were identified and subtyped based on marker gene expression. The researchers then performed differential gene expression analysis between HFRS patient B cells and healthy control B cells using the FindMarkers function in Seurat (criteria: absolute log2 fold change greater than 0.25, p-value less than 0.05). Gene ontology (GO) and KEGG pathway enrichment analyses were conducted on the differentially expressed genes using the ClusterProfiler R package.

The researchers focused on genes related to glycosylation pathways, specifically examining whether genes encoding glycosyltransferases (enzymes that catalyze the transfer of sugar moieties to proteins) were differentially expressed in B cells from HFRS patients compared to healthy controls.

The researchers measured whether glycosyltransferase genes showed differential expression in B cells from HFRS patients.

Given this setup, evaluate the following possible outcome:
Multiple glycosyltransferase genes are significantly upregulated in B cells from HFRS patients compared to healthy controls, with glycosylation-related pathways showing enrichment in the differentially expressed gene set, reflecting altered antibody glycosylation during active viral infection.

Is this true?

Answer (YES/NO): NO